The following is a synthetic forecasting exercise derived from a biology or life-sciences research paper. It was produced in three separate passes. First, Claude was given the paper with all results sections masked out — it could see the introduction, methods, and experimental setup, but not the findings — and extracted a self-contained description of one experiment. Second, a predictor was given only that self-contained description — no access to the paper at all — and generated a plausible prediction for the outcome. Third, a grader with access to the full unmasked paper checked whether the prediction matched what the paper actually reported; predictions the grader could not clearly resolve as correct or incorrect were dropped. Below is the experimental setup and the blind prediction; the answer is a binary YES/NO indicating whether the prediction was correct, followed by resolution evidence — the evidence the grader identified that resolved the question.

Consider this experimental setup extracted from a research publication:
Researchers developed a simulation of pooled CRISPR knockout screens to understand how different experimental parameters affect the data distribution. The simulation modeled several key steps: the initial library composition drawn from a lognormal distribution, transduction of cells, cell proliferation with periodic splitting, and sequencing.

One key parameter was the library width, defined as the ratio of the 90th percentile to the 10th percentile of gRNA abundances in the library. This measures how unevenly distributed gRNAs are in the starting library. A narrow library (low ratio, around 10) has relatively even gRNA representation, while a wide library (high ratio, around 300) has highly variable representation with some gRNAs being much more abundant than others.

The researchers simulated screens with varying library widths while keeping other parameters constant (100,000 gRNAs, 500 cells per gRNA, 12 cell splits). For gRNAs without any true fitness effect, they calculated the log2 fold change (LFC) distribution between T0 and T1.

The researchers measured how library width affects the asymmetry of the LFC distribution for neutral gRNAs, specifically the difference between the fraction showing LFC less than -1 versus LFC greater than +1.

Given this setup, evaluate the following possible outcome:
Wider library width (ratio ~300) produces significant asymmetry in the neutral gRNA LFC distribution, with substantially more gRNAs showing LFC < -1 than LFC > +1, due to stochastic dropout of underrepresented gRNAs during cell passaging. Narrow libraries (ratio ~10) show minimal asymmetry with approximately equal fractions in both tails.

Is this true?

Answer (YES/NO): YES